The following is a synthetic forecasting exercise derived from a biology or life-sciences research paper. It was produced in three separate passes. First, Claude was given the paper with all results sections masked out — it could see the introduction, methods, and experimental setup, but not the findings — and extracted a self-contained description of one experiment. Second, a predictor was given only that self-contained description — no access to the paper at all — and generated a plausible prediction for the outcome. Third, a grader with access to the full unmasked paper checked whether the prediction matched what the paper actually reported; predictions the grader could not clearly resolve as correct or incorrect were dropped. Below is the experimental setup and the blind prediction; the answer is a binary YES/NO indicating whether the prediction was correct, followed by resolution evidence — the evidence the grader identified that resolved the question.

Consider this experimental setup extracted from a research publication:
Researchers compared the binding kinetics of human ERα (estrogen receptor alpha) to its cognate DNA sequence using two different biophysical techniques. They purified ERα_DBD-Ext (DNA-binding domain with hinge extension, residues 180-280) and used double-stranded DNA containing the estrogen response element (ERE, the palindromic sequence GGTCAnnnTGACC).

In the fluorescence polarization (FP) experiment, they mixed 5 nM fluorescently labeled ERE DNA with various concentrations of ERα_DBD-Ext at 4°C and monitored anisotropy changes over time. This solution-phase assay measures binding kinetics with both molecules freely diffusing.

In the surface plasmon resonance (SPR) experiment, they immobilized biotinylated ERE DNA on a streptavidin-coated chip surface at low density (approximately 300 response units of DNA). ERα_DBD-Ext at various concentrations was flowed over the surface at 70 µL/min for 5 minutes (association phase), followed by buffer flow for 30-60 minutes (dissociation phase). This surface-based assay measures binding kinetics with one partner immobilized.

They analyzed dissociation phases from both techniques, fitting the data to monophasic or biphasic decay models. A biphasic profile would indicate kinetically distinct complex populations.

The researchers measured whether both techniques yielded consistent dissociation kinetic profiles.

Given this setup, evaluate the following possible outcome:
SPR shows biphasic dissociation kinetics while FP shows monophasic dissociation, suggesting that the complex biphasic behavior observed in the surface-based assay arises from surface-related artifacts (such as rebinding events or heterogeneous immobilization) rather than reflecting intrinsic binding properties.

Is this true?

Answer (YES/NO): NO